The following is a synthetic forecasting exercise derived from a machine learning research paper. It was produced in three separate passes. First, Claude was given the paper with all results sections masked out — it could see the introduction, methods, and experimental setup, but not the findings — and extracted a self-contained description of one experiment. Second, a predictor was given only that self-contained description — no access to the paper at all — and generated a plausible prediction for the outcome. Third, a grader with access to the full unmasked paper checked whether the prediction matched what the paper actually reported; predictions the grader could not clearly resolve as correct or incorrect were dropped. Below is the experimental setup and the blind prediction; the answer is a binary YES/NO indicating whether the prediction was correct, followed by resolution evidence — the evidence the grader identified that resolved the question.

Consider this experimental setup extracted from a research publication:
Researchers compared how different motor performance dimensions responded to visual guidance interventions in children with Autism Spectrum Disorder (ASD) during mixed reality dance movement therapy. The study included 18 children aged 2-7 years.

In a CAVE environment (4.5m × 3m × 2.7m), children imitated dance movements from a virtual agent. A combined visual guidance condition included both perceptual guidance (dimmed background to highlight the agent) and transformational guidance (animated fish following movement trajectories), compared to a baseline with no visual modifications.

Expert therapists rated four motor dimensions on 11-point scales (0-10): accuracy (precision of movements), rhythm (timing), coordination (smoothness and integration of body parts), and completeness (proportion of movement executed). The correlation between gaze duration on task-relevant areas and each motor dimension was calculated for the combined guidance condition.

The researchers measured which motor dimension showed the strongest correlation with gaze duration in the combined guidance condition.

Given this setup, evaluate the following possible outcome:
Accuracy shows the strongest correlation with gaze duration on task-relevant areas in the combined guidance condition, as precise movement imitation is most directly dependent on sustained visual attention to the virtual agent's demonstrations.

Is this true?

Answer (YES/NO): YES